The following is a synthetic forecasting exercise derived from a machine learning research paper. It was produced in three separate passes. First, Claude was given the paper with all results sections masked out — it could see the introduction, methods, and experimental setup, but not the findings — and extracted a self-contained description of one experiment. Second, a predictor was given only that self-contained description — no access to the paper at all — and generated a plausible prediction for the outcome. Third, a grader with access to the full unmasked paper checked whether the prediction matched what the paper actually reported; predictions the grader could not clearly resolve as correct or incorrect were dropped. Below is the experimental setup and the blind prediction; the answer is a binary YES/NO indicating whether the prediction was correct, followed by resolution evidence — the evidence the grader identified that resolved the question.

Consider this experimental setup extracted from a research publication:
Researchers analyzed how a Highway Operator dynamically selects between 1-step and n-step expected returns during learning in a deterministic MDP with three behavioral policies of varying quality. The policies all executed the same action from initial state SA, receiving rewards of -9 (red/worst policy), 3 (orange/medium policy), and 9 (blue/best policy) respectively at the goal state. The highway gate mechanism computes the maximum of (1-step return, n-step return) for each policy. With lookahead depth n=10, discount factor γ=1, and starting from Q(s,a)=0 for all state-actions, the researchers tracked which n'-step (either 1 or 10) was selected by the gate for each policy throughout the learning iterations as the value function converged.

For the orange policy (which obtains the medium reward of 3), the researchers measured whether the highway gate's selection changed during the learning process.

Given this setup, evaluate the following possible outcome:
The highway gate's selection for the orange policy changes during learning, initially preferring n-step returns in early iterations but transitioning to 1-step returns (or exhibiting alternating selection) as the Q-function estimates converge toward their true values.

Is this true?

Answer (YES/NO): YES